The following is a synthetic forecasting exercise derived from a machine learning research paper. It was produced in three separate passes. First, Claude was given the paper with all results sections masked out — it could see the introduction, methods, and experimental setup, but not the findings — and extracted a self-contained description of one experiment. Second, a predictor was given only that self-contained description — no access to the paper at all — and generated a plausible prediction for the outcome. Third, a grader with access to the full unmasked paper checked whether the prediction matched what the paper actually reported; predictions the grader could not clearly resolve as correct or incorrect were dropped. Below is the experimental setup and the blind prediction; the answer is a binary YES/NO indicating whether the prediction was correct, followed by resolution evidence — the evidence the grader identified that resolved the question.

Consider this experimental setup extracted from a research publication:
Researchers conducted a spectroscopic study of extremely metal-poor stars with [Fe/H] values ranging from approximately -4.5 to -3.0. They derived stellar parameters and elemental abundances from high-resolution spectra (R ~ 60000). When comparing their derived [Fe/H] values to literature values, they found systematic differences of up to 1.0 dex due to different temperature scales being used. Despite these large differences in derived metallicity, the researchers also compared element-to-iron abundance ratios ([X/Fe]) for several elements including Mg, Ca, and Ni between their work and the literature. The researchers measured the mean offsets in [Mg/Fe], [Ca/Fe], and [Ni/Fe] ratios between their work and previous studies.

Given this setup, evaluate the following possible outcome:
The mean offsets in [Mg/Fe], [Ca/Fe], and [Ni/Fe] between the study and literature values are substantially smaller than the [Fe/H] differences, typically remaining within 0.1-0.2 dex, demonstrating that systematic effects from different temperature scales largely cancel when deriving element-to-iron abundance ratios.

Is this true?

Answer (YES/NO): YES